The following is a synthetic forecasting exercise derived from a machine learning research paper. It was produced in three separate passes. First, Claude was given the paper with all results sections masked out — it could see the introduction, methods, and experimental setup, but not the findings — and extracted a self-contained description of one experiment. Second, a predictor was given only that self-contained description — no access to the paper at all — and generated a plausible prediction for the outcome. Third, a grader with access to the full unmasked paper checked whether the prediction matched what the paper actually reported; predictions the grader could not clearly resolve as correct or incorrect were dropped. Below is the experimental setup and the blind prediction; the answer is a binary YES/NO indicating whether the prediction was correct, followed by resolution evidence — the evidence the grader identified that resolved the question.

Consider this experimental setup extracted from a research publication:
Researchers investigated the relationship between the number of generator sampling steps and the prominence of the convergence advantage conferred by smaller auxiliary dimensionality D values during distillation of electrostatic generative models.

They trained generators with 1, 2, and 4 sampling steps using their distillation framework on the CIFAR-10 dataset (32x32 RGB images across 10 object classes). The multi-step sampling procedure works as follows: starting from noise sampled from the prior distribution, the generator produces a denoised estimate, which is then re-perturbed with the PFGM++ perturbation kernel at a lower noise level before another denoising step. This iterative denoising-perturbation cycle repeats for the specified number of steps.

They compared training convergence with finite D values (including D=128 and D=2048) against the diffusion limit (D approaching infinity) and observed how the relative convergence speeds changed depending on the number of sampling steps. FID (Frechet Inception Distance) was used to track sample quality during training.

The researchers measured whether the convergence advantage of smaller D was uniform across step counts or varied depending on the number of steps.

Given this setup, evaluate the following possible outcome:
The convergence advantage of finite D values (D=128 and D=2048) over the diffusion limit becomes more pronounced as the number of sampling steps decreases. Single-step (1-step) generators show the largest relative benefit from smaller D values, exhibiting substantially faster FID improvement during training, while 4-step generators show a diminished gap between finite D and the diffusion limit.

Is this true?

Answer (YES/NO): YES